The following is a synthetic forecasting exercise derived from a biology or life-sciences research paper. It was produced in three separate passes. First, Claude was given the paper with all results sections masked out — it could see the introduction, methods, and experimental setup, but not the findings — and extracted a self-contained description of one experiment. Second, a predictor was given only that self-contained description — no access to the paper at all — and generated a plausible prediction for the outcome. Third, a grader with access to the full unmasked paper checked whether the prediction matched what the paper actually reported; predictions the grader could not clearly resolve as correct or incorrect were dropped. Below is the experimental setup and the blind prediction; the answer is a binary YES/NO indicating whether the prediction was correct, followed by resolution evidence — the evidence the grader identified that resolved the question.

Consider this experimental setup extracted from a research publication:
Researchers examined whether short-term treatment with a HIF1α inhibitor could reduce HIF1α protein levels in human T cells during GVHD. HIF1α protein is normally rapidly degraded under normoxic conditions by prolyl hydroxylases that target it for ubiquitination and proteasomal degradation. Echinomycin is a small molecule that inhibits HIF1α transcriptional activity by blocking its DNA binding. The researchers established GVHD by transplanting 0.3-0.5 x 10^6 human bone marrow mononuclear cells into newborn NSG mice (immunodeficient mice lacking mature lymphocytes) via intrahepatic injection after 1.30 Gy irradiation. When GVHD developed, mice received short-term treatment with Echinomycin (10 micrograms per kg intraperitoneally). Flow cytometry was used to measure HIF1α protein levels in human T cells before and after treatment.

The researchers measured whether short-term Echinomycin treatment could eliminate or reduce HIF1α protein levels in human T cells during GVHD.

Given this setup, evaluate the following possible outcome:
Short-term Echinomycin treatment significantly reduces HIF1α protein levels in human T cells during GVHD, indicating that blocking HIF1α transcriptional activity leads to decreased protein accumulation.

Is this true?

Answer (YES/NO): YES